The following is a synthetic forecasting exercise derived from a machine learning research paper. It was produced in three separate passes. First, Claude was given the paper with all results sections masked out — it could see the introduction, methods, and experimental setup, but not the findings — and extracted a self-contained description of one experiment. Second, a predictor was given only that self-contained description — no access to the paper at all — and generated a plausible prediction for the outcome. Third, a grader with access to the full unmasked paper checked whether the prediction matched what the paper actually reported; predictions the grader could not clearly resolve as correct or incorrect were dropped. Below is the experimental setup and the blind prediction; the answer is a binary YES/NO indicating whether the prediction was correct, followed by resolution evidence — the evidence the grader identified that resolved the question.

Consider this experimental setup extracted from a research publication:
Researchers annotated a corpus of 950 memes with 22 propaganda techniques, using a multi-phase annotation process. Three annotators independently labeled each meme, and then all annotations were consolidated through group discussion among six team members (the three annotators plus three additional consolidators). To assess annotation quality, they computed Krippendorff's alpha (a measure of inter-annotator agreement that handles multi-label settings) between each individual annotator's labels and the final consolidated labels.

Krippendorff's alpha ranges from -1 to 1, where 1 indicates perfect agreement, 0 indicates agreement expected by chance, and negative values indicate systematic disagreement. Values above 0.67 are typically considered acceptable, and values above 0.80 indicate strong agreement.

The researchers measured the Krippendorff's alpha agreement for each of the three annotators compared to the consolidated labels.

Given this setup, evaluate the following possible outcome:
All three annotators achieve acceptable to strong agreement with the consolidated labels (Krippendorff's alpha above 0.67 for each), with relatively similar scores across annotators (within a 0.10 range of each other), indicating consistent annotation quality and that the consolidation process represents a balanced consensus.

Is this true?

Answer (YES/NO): NO